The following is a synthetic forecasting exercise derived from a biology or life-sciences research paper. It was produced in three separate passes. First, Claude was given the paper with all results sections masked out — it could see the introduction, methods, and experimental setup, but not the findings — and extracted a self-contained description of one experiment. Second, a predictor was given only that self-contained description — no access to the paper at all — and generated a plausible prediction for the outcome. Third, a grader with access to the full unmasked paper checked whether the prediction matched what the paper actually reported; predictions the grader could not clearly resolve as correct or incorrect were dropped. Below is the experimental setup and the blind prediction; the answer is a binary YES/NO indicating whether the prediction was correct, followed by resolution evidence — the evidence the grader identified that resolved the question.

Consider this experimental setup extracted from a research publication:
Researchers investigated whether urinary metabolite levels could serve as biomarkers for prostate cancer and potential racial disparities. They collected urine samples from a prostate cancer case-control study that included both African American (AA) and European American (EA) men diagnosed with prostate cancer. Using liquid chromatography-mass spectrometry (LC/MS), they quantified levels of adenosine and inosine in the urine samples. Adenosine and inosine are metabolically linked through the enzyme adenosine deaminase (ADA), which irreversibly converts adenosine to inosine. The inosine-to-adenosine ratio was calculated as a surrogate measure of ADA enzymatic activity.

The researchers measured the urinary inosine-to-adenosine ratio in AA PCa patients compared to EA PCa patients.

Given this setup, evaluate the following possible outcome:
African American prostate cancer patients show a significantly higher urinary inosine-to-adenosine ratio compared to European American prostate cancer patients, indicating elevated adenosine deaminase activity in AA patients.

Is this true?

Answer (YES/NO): YES